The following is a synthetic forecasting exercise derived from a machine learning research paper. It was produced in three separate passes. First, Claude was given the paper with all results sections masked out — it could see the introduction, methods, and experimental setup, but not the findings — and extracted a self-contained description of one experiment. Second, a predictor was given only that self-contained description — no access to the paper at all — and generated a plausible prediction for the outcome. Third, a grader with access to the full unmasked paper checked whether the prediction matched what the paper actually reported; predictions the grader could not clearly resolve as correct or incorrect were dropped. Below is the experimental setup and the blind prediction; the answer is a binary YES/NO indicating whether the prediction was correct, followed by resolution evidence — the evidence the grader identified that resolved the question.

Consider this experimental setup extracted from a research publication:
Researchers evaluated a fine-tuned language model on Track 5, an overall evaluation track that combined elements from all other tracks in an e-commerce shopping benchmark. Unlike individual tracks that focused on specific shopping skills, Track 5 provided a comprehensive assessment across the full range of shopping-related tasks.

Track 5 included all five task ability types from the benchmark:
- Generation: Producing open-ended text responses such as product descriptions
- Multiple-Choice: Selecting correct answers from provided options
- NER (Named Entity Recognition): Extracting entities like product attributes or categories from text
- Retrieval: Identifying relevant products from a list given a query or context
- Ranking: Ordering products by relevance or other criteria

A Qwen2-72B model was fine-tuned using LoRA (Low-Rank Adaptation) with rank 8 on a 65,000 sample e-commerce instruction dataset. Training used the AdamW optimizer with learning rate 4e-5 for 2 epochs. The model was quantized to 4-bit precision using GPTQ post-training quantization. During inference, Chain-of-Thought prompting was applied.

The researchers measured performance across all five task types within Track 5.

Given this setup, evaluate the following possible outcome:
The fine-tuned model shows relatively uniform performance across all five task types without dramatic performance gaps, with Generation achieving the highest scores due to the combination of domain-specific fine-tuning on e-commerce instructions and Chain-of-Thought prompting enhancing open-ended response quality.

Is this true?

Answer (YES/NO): NO